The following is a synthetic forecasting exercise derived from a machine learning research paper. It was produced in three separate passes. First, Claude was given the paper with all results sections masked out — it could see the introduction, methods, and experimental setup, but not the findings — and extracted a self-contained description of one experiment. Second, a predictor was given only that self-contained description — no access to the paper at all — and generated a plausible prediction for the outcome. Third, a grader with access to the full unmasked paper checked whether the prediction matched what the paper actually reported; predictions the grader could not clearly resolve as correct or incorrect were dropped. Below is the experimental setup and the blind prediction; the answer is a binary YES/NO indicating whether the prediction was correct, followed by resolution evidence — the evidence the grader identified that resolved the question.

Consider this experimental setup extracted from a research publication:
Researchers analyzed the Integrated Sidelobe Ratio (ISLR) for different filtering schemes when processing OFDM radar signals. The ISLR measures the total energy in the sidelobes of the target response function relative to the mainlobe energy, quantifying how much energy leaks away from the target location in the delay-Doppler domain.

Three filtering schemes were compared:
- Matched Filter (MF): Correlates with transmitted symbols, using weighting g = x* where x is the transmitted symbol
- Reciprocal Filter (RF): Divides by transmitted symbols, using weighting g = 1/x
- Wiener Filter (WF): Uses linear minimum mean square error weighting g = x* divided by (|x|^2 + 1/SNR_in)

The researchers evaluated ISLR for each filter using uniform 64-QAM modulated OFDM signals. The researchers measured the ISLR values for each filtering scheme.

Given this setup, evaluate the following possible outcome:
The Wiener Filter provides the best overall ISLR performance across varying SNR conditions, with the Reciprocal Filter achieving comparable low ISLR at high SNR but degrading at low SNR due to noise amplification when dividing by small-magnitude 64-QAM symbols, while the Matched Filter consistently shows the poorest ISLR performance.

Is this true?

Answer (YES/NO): NO